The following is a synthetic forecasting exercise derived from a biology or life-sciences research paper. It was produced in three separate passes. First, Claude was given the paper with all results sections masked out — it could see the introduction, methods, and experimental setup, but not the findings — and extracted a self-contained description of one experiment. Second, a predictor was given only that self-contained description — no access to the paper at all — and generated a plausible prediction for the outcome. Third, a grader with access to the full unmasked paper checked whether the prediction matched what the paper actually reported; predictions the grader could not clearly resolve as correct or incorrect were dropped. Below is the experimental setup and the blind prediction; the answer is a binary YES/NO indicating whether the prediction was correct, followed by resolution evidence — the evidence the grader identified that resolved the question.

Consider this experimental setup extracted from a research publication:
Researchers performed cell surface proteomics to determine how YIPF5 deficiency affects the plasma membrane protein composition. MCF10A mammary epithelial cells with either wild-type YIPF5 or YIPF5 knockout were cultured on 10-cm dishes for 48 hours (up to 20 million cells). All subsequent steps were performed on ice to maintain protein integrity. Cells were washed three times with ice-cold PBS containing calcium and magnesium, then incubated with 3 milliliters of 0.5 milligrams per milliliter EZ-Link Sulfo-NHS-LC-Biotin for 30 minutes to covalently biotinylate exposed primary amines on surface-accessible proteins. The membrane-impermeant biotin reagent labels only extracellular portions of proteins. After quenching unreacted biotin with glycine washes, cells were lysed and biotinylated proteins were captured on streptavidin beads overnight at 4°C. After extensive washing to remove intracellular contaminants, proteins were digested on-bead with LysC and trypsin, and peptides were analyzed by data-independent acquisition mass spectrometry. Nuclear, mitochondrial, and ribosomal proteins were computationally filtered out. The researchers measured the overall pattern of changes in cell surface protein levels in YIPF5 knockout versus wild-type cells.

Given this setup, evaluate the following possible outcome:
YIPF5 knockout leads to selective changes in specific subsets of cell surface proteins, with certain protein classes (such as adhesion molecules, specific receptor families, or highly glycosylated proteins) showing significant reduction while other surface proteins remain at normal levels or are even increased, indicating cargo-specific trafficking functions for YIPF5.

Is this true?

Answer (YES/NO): YES